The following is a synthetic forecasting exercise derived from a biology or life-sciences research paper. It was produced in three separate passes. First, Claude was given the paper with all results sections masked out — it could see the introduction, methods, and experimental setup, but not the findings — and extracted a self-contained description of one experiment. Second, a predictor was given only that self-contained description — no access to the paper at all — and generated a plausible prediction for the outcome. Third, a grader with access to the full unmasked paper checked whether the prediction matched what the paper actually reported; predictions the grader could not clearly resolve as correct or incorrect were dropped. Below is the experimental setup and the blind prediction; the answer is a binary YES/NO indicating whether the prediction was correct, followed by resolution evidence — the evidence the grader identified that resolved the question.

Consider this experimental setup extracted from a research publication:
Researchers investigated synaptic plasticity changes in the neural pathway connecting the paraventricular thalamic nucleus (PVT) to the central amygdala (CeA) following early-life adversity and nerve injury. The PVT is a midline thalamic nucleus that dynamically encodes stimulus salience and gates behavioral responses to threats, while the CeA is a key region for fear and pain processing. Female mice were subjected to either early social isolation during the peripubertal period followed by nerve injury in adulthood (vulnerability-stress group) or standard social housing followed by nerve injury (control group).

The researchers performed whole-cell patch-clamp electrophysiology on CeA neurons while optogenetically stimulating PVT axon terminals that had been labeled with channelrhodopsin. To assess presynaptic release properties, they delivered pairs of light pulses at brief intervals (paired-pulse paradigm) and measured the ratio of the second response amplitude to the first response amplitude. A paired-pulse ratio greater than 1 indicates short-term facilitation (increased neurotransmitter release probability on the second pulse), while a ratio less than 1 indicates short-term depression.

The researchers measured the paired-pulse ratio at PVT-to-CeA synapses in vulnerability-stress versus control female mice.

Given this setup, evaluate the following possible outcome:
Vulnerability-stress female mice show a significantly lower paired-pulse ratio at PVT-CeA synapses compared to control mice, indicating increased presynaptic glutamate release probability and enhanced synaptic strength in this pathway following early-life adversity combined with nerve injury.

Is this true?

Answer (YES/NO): NO